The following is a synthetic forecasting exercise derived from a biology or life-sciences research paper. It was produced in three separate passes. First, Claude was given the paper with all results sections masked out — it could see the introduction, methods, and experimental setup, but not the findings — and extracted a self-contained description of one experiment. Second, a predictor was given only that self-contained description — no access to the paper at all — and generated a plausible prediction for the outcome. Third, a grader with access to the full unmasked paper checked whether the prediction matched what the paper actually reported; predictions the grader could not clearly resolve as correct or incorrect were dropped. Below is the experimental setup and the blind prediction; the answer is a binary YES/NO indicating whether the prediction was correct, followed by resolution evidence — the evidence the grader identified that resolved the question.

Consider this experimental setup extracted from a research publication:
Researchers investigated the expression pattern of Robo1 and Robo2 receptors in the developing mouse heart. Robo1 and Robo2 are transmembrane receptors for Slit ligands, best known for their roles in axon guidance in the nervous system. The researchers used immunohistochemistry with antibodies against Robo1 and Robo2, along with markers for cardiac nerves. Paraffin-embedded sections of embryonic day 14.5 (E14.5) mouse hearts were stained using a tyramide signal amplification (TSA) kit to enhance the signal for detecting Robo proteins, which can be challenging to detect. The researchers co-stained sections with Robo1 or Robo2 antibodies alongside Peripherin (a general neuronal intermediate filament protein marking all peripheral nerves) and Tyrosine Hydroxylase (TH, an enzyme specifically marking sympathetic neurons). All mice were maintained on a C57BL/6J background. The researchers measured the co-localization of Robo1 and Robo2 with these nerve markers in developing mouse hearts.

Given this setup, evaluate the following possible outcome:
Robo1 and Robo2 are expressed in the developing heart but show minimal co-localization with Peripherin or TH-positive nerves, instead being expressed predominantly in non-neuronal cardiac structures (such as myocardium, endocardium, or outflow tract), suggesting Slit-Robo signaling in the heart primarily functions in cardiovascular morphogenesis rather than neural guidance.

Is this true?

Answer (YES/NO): NO